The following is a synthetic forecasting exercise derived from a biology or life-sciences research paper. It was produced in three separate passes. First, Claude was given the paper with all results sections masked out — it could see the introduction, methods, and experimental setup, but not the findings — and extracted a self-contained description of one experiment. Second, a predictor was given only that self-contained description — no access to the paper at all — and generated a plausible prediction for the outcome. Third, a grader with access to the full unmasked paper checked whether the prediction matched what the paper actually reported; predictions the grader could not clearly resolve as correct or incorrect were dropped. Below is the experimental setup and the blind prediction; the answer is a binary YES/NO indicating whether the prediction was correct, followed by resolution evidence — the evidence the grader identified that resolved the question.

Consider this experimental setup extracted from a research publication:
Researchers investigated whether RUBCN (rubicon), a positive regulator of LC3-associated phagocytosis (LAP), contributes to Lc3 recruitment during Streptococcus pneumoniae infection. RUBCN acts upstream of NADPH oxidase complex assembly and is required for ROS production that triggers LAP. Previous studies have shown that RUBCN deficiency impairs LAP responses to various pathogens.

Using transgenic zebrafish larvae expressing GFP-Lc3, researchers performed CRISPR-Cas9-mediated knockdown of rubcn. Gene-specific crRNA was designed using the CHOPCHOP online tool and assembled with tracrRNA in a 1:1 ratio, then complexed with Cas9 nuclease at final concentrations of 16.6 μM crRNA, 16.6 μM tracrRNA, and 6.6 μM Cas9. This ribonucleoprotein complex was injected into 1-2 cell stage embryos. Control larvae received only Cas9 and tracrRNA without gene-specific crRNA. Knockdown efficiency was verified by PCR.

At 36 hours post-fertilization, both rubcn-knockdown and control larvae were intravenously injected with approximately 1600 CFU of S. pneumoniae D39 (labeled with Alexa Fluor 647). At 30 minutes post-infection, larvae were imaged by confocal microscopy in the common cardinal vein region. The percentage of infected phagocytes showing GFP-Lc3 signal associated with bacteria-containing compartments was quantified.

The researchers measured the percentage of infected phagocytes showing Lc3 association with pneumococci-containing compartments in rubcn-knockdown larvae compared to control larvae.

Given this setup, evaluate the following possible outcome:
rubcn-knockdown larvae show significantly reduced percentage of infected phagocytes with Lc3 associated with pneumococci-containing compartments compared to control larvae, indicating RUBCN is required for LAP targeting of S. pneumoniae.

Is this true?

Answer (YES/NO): YES